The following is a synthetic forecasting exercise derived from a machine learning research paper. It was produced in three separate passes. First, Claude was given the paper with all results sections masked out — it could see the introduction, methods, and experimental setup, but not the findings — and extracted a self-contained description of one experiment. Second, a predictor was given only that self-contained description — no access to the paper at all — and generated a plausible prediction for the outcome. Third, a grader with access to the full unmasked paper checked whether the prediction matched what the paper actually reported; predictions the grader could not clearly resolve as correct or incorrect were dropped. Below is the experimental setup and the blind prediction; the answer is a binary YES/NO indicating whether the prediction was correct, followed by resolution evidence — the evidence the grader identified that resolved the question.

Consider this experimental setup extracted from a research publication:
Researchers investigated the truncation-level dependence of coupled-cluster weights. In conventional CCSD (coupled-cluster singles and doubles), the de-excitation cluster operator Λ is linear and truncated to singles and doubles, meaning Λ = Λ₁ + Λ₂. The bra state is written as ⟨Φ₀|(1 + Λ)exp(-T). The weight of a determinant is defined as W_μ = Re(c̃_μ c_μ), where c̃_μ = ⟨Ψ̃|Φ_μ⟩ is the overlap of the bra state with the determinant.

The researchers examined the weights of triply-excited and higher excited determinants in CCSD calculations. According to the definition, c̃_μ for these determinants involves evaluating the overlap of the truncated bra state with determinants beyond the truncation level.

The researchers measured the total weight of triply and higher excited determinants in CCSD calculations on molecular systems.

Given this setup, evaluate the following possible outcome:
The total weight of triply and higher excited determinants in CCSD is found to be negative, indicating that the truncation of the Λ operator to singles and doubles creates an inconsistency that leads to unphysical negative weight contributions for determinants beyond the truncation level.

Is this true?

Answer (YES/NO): NO